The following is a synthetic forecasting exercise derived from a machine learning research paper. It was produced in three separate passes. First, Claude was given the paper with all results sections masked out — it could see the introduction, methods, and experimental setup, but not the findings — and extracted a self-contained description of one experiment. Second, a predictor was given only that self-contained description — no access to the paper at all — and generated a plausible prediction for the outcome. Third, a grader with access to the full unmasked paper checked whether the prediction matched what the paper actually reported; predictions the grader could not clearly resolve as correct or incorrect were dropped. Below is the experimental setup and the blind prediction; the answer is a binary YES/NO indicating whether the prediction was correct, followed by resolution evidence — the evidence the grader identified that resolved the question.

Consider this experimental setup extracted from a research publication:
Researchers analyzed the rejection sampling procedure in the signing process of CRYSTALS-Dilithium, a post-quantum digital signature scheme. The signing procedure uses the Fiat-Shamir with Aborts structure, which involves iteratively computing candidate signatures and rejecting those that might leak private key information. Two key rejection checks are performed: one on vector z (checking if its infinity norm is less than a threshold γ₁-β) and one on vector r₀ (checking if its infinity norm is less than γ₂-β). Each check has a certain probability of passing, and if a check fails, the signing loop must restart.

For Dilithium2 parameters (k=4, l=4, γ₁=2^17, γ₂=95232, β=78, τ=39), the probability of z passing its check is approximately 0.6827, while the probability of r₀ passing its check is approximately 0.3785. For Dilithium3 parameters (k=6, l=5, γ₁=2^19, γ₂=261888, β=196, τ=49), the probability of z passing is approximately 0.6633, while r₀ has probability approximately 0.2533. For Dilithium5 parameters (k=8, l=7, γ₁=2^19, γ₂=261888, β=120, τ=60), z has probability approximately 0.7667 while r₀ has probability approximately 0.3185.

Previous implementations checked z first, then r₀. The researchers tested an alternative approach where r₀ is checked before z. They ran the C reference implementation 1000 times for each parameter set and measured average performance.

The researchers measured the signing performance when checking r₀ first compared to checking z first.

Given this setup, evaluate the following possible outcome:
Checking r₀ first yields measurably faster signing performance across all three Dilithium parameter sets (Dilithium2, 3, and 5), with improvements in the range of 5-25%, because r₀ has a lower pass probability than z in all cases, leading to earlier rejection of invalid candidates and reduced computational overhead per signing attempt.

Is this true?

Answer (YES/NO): NO